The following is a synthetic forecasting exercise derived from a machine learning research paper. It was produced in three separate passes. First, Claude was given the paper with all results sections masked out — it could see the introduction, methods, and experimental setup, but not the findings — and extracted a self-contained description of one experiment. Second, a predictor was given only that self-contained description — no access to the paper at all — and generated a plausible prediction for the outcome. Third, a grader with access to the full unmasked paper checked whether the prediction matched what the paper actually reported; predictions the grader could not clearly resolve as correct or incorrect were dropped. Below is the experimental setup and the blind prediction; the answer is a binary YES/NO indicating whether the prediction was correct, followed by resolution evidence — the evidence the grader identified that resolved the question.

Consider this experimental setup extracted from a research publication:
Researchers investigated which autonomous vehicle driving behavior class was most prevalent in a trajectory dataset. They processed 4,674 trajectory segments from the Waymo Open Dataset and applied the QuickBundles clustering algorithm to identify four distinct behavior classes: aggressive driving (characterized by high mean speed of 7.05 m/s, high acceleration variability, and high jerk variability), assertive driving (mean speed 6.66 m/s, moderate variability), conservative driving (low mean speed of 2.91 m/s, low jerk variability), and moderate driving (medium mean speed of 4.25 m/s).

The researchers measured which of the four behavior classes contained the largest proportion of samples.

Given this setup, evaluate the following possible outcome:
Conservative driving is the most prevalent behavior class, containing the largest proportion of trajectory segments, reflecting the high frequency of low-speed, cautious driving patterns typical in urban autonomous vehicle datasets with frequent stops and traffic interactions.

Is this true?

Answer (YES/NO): NO